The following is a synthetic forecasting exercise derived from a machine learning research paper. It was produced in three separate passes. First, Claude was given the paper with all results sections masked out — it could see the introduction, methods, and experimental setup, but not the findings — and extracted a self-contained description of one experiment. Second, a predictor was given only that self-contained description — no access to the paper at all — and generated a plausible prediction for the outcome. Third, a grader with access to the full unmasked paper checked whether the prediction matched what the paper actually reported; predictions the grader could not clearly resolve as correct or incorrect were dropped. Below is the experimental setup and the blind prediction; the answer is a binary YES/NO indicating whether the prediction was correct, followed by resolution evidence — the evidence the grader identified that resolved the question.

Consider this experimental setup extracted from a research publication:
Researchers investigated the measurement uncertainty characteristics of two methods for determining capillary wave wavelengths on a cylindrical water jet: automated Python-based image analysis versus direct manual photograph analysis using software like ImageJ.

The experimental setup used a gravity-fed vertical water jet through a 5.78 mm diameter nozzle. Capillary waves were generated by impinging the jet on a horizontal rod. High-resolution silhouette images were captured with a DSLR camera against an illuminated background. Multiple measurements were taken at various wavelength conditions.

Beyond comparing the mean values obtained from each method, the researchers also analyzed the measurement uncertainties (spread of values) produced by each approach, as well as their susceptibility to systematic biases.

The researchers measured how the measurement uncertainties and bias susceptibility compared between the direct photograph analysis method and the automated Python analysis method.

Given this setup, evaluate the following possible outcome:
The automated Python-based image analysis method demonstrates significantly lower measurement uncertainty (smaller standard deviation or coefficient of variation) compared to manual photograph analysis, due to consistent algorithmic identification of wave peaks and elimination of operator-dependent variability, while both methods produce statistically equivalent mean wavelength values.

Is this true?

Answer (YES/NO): NO